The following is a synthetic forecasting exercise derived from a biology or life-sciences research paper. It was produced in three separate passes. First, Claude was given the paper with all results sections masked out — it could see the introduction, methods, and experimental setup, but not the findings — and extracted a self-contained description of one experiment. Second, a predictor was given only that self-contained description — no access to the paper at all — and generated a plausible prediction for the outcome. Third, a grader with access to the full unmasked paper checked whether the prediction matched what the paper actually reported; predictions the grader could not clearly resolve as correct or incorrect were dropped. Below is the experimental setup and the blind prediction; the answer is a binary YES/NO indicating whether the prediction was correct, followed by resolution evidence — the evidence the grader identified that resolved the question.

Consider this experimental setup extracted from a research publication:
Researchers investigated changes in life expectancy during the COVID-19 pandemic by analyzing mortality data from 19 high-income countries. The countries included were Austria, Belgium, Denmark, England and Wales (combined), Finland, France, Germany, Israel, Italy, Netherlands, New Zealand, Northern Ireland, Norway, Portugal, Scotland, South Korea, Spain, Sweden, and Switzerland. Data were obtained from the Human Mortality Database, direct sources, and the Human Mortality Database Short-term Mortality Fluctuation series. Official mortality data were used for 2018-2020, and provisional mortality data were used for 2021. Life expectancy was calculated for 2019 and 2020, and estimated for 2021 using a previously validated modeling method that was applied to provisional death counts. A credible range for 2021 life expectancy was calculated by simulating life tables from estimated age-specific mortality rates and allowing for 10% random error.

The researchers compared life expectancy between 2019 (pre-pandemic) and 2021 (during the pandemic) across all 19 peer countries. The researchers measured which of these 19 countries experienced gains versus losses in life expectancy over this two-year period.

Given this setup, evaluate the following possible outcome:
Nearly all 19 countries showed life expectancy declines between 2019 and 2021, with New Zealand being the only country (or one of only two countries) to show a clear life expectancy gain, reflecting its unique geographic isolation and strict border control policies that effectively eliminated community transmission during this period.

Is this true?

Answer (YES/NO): NO